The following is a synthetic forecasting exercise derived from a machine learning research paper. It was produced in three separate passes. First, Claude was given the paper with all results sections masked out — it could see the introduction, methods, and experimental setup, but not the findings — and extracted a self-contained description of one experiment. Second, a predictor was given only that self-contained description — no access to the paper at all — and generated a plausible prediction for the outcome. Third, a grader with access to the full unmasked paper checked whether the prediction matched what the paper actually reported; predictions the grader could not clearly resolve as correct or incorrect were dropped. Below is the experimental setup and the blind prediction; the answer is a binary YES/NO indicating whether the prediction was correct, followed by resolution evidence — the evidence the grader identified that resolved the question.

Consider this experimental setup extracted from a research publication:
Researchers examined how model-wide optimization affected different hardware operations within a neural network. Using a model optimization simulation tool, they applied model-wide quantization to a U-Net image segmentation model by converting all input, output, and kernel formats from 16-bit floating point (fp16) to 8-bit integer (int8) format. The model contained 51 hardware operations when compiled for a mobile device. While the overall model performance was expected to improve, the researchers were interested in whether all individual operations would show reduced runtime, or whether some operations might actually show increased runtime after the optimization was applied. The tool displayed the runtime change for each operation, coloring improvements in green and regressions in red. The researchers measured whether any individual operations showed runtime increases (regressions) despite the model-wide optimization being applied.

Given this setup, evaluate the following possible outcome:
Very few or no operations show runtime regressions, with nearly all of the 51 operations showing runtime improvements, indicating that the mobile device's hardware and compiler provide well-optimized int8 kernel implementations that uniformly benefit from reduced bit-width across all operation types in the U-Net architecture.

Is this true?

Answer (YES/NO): NO